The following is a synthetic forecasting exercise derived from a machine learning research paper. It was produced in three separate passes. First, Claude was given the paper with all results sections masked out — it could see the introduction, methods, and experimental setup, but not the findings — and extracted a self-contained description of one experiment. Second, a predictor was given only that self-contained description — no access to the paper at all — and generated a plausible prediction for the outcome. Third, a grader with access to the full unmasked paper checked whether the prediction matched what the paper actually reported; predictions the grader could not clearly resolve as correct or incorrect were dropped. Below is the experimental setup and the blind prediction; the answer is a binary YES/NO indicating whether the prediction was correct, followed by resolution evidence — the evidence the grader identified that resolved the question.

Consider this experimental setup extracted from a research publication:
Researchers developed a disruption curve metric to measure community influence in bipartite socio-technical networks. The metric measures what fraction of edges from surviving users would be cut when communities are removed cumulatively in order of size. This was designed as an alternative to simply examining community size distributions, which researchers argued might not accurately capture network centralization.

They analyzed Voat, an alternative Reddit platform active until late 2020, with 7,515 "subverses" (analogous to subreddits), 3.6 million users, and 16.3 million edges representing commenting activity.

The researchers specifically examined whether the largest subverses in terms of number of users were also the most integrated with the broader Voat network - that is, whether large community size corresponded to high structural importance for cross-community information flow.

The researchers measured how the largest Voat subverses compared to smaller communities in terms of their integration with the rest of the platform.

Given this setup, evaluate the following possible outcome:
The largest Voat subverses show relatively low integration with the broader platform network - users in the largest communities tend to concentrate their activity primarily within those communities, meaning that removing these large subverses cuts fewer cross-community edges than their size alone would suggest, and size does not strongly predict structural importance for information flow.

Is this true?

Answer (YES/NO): YES